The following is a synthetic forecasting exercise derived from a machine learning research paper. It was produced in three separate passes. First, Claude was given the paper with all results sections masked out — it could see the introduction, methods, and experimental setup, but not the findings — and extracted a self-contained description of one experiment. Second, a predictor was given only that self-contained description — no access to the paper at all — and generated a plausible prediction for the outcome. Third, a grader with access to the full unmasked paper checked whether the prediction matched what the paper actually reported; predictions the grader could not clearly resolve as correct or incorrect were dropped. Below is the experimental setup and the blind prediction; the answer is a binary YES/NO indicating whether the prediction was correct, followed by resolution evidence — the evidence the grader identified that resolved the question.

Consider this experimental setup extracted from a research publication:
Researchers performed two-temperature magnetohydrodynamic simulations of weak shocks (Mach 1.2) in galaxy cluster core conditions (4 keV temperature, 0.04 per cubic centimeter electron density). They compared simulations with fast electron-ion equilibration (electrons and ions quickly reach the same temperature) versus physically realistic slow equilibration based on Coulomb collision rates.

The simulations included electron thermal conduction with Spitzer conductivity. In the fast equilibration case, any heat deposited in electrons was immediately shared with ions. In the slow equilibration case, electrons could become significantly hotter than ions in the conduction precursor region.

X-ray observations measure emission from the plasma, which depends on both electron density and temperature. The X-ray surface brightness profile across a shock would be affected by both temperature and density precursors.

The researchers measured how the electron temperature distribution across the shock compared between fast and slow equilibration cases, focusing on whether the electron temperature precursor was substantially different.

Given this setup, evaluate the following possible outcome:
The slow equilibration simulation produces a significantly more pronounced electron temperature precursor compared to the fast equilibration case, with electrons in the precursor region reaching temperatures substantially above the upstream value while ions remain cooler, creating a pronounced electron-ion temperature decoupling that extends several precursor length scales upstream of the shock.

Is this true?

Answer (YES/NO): NO